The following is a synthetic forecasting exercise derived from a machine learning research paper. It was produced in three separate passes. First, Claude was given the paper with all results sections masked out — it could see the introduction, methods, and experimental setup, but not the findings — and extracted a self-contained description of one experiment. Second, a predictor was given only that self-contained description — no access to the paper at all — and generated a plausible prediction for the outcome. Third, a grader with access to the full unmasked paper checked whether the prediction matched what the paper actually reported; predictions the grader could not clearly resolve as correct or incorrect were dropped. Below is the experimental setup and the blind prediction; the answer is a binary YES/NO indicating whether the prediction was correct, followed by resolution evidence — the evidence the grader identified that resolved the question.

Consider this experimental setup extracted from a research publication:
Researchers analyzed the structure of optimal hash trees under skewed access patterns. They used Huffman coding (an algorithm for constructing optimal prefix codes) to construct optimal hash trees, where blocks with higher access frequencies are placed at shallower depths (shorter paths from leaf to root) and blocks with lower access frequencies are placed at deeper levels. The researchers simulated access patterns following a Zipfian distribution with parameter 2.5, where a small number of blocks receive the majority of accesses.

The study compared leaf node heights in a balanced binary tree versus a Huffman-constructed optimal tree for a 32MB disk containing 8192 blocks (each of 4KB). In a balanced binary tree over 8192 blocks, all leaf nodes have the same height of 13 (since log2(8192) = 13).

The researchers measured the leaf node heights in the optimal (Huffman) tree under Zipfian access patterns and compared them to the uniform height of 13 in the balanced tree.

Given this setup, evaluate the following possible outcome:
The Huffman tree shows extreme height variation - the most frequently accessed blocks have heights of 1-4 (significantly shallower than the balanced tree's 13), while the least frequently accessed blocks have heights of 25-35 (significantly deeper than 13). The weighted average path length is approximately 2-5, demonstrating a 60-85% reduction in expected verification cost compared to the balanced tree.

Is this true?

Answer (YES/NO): NO